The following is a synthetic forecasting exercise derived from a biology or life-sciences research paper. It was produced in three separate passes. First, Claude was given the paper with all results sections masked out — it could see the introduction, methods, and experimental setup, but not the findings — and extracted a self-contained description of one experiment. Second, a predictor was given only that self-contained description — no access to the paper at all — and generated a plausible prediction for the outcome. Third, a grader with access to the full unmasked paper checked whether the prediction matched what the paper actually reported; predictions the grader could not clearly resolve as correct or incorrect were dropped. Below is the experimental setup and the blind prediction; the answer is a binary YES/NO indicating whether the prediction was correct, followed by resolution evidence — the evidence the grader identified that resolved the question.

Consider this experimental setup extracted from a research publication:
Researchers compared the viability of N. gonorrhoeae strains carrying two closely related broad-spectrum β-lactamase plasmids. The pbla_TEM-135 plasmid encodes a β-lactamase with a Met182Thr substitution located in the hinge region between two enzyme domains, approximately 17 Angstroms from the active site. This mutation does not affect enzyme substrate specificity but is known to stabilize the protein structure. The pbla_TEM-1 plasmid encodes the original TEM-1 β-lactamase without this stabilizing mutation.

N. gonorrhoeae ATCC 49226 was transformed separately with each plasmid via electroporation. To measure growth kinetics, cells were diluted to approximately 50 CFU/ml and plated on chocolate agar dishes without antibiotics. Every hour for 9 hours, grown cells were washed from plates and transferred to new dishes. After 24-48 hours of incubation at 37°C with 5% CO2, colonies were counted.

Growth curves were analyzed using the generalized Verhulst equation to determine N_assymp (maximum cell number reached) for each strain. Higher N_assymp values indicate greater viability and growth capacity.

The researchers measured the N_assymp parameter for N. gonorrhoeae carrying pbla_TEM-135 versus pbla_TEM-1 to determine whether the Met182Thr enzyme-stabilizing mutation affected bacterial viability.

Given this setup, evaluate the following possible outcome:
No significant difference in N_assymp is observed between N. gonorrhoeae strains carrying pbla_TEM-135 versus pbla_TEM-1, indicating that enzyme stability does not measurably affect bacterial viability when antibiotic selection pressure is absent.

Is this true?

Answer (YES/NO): NO